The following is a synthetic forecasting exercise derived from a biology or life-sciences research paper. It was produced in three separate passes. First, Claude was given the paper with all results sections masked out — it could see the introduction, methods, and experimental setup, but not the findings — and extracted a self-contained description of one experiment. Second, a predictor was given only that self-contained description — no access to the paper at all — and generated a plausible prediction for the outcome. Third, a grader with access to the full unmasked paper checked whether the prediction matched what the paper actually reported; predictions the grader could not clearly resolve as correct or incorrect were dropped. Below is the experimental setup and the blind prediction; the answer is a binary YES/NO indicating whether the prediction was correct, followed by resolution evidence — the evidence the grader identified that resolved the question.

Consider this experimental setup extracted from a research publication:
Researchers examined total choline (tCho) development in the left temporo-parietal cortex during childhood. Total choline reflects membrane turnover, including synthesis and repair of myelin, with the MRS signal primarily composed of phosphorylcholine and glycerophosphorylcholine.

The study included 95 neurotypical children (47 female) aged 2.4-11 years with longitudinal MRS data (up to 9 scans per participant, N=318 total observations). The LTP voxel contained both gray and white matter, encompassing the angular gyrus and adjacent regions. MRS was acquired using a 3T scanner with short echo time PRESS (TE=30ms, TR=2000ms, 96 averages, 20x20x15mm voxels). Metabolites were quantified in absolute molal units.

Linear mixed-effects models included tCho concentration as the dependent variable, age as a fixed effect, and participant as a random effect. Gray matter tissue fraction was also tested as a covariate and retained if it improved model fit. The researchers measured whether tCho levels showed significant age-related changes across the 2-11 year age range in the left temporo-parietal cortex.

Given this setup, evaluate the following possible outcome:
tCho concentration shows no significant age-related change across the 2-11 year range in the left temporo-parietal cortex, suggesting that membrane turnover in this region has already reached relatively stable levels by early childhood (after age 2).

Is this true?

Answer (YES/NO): NO